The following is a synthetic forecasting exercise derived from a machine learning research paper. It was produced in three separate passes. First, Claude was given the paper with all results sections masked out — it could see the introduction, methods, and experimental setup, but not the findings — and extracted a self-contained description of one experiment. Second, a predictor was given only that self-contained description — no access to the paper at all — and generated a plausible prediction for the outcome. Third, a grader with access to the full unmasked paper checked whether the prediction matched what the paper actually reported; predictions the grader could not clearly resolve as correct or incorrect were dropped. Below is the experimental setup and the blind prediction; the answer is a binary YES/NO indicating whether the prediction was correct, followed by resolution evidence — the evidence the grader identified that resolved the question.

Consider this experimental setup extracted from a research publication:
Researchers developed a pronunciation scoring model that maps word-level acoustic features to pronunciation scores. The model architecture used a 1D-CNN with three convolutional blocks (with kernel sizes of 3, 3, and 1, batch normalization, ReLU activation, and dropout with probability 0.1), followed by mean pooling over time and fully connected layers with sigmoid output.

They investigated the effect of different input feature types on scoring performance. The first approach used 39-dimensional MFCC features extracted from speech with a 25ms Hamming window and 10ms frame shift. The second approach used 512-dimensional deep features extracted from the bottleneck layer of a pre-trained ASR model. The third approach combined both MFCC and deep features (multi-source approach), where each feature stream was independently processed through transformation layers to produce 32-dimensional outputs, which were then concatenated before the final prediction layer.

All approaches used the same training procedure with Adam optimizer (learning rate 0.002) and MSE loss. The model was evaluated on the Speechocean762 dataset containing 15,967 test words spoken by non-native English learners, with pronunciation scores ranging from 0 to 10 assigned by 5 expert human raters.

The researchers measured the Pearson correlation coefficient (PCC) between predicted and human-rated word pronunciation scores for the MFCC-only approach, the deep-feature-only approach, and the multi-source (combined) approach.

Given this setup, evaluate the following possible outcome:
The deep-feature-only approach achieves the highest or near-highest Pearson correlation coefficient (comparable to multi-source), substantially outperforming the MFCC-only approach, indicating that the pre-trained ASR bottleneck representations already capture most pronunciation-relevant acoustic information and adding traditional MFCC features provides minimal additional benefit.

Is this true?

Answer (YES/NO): NO